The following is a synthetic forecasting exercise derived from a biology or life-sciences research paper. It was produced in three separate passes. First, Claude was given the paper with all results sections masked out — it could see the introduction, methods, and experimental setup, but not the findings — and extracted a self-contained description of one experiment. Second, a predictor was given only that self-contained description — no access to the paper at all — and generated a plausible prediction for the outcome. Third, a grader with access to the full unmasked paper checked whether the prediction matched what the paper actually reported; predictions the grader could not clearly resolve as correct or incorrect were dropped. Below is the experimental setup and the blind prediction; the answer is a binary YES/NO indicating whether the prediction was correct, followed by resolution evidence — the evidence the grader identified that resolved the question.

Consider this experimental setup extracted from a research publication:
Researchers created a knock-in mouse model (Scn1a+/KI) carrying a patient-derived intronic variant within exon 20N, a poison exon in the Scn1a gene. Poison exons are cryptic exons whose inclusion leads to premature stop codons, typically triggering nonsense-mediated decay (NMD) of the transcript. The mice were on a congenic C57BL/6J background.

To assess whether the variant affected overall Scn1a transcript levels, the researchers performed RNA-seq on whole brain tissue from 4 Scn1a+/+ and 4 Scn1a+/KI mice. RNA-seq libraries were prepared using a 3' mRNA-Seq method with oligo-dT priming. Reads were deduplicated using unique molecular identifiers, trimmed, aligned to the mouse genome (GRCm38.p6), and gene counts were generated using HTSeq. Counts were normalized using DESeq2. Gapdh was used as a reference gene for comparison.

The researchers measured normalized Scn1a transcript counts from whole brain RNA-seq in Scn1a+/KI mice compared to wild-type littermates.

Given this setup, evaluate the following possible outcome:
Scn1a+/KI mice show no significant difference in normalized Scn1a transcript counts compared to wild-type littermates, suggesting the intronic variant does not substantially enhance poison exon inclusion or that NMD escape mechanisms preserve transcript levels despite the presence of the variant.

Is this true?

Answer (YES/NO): NO